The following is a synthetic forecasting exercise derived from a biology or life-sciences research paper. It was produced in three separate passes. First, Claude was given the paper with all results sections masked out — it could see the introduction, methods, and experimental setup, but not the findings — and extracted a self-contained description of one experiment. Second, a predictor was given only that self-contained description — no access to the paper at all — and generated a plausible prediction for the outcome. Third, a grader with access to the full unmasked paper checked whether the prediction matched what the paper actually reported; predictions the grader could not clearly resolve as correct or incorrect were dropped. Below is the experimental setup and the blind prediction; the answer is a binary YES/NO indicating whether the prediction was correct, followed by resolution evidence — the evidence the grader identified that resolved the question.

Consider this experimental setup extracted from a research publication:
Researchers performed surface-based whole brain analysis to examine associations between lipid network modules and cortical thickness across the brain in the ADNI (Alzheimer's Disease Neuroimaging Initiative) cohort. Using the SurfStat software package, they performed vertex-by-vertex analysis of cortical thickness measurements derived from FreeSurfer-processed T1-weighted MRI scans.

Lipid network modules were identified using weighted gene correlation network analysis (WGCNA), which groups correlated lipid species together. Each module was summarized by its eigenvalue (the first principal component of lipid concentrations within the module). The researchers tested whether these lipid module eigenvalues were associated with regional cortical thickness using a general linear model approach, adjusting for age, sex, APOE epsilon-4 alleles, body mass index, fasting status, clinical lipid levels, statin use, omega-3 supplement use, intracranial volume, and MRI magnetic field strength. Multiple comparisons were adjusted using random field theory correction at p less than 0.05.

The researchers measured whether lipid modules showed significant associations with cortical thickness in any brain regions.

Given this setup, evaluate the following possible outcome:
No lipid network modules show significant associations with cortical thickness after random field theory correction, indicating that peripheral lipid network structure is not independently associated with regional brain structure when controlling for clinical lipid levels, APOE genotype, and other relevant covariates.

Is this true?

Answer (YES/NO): NO